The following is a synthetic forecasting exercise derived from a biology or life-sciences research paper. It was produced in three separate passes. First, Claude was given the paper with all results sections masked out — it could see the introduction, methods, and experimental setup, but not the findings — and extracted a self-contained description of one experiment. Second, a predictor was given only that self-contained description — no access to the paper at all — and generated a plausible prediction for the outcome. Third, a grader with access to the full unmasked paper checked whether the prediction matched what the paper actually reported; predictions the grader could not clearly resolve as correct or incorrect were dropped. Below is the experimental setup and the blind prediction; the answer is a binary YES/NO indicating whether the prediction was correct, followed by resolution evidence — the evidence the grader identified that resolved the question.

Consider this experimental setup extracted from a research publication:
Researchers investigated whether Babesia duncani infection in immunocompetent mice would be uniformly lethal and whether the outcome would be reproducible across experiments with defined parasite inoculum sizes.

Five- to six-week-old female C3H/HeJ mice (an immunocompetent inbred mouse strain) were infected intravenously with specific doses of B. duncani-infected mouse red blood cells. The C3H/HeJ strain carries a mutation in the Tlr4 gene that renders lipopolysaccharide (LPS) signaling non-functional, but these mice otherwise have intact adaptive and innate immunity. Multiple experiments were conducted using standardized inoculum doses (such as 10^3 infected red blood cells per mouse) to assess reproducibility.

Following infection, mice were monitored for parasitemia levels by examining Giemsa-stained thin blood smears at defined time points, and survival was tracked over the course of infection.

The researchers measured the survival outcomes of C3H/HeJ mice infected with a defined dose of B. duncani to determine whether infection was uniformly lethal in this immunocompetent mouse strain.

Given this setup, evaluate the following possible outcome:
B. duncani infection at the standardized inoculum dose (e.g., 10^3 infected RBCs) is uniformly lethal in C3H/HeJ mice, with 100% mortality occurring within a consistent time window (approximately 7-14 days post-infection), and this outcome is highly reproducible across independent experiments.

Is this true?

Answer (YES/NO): YES